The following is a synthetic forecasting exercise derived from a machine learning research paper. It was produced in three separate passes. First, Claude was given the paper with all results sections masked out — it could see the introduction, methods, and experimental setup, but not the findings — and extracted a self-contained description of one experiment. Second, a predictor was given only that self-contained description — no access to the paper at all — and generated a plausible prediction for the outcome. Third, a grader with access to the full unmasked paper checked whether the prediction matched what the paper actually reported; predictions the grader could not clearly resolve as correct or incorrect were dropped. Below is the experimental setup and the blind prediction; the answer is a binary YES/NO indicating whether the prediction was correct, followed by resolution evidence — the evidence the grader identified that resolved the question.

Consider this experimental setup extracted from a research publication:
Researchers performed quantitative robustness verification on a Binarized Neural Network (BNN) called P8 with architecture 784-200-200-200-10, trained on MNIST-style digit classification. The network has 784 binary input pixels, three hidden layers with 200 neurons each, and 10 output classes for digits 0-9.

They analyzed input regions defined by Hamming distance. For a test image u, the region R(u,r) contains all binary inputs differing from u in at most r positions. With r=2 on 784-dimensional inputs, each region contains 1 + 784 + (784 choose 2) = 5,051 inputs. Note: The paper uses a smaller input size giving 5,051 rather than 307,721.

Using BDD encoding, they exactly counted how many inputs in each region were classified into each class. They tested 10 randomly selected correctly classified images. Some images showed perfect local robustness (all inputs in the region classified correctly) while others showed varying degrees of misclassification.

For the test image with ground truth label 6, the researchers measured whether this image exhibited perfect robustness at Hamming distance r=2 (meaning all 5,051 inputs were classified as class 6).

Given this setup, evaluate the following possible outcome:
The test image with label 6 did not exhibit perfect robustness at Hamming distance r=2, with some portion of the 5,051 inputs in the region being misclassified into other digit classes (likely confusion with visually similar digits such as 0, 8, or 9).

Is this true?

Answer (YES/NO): NO